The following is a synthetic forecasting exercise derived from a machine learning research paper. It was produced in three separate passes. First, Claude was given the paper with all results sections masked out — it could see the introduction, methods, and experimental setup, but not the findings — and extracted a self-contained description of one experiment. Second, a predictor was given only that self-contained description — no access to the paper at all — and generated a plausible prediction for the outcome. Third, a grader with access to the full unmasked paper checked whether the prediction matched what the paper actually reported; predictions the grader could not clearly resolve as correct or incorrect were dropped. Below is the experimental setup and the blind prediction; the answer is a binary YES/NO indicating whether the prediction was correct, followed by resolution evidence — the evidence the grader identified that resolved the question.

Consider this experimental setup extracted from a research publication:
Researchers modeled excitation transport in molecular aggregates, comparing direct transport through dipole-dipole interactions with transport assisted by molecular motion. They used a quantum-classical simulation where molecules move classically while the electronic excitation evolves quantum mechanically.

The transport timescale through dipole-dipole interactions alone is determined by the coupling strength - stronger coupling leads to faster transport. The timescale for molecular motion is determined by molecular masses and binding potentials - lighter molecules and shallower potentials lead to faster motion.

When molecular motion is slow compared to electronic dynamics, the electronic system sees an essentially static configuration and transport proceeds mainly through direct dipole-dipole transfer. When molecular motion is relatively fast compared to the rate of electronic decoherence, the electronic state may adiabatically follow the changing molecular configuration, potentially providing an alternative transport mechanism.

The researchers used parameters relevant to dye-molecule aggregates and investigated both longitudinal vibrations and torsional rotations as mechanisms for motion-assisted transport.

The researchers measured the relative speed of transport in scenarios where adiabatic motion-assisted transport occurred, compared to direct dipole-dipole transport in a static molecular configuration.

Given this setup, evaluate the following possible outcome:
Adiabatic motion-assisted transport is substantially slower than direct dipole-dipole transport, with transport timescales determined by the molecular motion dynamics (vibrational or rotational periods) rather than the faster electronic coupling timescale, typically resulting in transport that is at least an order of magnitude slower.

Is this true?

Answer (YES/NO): YES